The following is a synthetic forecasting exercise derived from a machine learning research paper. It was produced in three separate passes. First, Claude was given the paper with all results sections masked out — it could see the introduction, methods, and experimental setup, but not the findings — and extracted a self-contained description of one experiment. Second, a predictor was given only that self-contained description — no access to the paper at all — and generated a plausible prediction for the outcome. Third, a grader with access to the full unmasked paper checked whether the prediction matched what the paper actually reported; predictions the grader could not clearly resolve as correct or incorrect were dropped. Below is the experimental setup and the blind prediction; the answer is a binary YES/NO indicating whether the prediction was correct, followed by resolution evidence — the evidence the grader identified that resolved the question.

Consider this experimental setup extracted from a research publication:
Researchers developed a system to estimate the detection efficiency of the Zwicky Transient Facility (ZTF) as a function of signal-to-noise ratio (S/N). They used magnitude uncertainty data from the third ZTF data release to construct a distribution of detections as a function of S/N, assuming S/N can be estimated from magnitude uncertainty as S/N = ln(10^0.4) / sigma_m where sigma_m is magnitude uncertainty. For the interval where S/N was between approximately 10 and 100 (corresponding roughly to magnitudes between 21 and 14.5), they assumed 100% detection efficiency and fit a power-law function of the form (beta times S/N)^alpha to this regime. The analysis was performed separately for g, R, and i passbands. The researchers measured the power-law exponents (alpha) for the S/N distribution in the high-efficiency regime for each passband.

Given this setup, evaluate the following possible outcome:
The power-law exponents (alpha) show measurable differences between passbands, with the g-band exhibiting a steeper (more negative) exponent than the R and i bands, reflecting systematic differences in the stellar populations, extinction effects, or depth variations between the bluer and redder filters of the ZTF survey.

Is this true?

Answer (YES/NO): NO